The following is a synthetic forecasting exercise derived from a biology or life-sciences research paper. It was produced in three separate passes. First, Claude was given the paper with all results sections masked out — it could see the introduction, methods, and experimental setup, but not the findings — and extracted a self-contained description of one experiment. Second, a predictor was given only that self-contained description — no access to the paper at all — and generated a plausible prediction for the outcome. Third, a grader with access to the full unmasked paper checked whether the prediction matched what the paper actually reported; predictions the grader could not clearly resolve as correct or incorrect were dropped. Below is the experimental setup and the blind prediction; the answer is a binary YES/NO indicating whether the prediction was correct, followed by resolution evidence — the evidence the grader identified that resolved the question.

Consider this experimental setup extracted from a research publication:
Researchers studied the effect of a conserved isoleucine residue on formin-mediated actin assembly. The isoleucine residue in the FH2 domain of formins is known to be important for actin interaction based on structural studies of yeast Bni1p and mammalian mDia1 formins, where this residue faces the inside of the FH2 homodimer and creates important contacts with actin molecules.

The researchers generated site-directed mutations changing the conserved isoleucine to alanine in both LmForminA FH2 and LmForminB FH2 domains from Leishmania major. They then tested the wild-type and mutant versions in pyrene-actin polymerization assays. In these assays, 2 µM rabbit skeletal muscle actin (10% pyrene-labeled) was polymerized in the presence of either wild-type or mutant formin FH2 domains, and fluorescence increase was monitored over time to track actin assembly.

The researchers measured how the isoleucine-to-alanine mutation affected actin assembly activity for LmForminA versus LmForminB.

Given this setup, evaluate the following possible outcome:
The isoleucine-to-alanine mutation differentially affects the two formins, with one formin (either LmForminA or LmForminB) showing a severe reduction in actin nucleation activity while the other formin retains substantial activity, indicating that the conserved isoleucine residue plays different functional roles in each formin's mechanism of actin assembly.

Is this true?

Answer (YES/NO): YES